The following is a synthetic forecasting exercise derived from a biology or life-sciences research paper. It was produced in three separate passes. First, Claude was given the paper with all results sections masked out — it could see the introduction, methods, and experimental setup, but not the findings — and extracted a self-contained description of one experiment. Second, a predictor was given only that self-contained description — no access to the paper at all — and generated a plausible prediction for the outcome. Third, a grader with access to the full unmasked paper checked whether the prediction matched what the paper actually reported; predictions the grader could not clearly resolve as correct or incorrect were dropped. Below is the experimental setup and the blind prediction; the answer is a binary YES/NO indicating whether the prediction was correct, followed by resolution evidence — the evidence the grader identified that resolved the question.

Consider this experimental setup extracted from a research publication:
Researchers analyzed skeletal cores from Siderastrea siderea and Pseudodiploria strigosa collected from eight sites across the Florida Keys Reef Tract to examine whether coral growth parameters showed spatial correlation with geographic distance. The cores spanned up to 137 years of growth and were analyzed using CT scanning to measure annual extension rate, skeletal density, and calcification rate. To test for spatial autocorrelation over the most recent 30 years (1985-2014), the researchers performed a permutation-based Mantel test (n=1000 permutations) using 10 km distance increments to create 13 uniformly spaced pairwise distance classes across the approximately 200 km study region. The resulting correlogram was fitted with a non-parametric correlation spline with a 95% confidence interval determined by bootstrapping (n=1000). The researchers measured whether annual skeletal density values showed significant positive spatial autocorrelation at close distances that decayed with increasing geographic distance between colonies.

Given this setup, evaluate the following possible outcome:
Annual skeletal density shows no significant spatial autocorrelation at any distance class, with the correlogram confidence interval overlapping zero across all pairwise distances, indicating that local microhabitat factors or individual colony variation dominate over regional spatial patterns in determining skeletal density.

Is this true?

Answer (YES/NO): YES